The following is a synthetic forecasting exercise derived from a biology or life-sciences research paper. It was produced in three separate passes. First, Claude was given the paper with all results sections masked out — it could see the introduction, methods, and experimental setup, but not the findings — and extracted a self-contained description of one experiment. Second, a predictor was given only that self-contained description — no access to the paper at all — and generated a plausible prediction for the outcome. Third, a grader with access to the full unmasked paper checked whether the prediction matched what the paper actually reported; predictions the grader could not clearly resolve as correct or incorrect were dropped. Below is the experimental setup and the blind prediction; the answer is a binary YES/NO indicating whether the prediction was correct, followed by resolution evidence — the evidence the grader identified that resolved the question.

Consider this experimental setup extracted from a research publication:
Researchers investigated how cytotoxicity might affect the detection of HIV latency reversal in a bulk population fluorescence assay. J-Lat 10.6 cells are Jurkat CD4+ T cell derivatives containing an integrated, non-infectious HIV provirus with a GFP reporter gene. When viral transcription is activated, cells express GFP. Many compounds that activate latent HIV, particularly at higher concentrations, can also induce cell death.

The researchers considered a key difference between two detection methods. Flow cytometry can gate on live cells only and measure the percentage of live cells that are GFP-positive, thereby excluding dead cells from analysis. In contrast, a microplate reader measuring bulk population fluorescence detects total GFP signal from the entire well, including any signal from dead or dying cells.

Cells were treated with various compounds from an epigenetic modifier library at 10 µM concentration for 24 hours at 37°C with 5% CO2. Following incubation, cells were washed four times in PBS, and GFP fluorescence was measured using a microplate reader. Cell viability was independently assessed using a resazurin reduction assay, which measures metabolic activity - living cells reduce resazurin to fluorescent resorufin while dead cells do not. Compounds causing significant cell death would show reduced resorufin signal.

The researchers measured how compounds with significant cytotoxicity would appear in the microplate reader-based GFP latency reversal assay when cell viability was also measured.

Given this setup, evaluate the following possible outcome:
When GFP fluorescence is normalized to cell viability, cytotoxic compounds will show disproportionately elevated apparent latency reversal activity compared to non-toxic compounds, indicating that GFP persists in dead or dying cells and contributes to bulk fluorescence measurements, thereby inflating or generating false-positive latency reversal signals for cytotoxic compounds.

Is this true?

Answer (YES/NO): NO